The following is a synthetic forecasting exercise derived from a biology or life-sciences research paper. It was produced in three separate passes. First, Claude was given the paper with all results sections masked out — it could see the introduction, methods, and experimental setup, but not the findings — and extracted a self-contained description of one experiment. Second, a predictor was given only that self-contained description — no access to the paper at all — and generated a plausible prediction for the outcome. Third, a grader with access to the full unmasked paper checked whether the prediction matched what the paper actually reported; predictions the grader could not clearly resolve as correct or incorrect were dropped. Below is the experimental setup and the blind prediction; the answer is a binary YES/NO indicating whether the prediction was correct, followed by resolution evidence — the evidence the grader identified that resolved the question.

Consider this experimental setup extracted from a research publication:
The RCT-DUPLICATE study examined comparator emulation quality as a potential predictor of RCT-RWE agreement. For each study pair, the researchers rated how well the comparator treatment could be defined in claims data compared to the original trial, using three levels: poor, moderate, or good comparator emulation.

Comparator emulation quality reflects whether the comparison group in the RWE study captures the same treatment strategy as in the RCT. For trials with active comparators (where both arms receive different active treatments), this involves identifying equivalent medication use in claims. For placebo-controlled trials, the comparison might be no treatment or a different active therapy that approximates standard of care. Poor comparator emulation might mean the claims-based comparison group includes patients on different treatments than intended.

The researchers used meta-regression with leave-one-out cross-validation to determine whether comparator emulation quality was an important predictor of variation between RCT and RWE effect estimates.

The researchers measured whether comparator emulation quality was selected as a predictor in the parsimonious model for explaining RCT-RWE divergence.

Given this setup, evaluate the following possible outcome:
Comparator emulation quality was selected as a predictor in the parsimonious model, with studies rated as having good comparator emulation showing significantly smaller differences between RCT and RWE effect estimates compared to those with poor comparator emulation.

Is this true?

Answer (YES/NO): NO